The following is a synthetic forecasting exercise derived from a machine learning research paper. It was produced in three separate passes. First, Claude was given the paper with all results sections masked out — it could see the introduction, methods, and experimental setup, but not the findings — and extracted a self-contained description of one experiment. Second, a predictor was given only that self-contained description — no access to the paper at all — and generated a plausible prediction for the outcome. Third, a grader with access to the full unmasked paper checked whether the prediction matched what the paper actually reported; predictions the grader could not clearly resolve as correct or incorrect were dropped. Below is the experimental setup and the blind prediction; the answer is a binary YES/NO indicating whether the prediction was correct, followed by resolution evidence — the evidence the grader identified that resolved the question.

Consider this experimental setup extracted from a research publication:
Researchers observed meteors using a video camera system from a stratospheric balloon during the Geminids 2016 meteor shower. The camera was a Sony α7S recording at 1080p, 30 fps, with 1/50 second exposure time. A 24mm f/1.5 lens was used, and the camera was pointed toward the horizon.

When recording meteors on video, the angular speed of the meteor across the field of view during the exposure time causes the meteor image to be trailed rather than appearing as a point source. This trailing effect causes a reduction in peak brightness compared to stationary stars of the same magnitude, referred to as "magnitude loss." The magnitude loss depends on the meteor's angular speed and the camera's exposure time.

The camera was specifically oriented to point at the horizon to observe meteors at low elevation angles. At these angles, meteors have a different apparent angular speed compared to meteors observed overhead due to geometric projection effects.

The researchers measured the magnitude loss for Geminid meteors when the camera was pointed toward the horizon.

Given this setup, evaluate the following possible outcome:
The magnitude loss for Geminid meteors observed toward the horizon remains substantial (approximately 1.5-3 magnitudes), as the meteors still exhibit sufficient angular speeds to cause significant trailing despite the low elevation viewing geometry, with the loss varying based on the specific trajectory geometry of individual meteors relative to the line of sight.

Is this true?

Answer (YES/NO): NO